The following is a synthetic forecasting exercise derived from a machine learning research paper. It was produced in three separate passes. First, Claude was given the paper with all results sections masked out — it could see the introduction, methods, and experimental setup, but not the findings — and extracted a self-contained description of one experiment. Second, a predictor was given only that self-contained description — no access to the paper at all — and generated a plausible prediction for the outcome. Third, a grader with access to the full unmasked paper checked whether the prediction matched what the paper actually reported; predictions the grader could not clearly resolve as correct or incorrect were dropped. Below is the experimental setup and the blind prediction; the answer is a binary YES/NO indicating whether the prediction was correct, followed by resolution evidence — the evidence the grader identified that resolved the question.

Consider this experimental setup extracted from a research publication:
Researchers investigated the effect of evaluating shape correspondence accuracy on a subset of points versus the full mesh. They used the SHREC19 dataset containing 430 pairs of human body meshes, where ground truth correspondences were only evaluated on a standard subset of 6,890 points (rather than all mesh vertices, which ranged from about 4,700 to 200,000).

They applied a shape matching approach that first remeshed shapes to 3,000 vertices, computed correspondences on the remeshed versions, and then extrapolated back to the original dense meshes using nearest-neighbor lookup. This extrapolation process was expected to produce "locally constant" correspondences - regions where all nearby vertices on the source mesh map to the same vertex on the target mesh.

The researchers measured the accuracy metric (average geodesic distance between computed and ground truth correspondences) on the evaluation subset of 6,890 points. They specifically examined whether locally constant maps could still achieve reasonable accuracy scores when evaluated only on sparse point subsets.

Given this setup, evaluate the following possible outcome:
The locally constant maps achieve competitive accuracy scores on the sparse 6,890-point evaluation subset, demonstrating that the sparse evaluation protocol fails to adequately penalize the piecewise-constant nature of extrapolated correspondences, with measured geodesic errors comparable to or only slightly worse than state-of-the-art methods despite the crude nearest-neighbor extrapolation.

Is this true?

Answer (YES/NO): YES